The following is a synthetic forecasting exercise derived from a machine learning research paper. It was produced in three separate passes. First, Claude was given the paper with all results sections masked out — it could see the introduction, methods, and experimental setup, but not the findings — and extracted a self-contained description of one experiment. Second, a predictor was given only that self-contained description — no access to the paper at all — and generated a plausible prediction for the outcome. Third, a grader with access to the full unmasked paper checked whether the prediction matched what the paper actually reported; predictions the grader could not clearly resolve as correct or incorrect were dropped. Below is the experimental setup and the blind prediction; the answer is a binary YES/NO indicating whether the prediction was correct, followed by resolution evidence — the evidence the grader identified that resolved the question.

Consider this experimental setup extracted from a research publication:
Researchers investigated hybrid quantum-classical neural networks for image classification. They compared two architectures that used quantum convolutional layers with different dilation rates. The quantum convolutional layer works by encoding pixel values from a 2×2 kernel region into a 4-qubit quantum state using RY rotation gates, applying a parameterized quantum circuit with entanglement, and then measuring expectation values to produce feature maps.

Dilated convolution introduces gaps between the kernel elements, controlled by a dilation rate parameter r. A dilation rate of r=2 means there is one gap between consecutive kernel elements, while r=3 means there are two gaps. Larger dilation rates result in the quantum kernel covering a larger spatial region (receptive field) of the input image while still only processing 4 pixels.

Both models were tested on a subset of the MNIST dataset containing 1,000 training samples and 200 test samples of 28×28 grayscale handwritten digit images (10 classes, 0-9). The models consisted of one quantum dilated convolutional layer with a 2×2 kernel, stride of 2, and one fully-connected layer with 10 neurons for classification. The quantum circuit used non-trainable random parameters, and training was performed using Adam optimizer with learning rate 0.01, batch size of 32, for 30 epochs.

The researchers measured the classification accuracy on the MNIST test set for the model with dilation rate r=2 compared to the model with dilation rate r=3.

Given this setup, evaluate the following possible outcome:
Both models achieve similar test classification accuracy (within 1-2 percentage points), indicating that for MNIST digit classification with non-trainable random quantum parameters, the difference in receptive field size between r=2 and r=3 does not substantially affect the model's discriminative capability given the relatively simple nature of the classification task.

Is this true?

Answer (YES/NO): NO